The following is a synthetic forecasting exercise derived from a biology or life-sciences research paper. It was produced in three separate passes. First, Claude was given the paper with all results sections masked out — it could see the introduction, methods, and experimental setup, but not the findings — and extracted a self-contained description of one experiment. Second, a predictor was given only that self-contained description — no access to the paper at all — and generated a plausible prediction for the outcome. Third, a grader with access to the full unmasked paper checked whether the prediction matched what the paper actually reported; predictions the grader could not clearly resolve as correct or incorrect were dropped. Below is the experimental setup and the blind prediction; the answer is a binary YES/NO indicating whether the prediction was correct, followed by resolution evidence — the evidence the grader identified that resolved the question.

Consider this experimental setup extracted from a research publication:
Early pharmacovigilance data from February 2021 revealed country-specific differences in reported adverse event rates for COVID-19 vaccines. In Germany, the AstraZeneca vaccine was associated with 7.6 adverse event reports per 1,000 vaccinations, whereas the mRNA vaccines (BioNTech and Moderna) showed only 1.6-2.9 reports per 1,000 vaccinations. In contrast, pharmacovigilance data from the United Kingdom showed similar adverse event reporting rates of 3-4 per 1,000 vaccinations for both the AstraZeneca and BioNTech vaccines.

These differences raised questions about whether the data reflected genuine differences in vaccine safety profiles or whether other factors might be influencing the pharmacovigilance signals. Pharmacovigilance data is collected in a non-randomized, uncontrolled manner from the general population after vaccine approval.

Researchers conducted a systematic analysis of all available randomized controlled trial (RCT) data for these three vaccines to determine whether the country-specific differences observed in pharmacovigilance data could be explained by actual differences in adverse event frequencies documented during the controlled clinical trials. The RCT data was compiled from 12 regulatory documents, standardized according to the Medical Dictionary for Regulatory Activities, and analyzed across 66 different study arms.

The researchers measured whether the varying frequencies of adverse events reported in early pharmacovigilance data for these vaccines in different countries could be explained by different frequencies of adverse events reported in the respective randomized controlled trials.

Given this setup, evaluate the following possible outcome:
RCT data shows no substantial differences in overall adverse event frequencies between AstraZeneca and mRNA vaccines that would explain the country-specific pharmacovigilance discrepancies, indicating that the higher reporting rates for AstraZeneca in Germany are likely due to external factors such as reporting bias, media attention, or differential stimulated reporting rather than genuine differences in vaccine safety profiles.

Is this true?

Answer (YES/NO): YES